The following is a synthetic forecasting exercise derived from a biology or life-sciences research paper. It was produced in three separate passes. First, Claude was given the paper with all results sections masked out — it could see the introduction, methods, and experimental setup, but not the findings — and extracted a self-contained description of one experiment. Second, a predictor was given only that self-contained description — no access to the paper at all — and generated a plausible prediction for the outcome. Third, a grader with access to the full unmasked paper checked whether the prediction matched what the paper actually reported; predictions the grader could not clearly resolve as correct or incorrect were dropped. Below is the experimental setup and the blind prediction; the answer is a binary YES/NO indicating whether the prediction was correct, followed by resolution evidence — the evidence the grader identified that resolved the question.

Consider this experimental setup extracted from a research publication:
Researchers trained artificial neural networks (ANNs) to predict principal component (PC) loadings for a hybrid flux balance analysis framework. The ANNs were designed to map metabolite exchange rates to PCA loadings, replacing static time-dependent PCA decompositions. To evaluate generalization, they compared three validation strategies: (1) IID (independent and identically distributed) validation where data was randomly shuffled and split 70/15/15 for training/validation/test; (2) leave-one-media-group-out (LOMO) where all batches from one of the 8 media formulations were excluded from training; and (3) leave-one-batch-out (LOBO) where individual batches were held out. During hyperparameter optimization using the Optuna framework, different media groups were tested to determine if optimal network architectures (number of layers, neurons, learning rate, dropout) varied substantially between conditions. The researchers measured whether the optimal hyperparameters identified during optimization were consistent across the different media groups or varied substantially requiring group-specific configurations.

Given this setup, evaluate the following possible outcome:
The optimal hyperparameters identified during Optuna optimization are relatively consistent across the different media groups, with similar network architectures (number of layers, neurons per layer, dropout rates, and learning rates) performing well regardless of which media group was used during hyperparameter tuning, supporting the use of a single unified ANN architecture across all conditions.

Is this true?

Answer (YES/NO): YES